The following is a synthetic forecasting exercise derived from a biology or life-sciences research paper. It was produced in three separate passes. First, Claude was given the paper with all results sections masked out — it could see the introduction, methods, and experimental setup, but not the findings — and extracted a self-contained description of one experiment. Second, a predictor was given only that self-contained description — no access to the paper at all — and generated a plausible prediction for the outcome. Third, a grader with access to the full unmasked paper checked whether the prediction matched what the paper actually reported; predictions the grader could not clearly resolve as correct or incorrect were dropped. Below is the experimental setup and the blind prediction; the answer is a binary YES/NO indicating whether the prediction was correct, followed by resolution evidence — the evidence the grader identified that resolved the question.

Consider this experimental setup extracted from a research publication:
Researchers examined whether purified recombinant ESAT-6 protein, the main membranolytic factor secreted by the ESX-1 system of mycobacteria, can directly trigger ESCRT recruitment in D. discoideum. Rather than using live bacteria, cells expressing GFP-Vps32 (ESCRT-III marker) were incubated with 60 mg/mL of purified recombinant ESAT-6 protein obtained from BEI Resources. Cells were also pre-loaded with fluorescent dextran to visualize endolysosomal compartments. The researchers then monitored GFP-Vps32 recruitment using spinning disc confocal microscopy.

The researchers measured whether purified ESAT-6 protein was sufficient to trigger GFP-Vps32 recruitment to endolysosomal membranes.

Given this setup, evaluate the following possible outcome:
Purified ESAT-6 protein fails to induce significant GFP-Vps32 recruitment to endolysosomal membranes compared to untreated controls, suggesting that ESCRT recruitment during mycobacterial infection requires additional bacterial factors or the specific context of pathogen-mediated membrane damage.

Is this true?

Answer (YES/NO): NO